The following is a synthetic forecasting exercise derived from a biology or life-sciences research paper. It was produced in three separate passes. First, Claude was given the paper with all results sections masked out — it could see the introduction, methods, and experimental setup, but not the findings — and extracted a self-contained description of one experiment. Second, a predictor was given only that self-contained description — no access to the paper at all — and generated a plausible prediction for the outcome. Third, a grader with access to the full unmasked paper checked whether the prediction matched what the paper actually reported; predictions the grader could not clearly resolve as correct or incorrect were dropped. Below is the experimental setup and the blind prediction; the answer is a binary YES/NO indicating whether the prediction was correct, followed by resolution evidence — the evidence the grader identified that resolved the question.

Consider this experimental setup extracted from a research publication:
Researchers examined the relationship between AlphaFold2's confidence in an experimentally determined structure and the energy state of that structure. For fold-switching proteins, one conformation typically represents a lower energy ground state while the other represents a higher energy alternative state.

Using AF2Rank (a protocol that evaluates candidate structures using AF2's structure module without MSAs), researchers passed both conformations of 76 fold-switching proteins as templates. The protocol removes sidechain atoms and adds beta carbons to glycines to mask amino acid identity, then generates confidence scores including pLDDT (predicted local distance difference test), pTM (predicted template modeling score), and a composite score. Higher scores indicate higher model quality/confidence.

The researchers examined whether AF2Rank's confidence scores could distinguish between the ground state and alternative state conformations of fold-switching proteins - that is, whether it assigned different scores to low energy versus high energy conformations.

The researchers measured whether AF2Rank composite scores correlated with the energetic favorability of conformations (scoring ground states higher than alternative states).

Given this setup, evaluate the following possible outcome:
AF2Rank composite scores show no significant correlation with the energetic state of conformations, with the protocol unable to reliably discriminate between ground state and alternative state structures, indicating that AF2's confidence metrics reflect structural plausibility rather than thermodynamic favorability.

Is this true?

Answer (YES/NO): YES